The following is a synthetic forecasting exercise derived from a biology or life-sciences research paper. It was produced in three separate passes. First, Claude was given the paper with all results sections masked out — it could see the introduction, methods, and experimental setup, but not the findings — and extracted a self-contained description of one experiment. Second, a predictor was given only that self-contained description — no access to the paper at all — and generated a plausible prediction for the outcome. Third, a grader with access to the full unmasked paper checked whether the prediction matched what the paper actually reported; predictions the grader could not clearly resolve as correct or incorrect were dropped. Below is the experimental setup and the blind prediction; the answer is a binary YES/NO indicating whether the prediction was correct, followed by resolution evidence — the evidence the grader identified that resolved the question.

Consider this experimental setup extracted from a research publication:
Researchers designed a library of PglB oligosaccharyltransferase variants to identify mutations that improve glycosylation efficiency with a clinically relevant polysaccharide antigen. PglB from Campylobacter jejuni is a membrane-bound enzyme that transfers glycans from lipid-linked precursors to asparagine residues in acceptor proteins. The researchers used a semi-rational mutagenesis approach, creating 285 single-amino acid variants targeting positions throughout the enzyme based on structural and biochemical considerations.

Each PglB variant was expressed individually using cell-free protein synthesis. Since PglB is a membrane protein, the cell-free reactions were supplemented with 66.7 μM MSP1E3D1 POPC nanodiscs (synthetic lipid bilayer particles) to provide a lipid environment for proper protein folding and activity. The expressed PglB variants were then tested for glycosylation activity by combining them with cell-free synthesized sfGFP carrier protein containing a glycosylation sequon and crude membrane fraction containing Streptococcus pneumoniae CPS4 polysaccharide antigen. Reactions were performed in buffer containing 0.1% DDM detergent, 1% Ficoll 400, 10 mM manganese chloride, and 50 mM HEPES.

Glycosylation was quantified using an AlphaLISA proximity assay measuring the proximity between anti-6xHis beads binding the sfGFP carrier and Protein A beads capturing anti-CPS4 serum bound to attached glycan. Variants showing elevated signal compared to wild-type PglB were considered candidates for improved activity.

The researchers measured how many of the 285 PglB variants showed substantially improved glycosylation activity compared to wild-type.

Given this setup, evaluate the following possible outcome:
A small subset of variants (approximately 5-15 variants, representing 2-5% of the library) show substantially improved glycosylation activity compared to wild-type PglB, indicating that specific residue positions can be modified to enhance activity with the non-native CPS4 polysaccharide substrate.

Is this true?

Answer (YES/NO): YES